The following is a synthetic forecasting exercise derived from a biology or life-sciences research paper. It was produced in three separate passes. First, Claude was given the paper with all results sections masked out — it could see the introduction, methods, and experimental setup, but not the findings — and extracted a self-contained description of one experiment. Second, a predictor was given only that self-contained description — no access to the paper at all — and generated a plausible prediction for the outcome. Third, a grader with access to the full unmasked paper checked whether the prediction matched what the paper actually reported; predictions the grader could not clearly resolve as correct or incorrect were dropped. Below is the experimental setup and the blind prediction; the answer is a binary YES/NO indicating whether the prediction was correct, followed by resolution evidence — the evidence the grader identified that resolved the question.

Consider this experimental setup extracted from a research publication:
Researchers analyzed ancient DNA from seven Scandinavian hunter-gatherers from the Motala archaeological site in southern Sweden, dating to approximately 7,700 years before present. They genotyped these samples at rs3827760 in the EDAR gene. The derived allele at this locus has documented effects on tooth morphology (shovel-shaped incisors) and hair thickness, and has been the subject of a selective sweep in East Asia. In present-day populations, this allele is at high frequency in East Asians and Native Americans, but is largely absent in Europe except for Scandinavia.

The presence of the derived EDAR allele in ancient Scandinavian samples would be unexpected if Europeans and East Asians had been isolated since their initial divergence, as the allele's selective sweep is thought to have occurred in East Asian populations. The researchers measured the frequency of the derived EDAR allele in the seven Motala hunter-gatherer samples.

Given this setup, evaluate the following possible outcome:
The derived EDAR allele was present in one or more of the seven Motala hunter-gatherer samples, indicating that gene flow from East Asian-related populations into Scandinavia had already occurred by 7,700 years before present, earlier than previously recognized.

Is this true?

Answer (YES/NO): YES